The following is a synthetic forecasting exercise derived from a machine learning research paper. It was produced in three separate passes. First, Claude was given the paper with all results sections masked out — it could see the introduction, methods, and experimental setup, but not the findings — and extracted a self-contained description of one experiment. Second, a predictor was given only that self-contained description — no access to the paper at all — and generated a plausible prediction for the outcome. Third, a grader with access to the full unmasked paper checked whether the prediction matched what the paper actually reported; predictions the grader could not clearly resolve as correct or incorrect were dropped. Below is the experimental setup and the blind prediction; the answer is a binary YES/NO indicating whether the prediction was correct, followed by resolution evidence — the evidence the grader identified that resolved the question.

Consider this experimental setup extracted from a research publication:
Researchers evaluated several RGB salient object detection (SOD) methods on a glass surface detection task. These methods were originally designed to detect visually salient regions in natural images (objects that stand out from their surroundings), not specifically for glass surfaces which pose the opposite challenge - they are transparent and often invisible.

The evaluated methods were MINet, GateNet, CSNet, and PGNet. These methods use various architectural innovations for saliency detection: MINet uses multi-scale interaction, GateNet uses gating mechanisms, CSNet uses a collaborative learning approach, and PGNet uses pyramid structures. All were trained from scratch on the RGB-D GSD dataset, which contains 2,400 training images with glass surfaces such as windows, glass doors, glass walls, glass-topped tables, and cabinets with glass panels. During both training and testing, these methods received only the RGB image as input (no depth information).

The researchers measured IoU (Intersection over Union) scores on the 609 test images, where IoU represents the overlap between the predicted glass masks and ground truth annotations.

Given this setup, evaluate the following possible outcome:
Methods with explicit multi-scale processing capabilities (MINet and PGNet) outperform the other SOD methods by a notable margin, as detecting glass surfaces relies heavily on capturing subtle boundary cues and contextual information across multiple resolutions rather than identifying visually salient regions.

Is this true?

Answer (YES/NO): NO